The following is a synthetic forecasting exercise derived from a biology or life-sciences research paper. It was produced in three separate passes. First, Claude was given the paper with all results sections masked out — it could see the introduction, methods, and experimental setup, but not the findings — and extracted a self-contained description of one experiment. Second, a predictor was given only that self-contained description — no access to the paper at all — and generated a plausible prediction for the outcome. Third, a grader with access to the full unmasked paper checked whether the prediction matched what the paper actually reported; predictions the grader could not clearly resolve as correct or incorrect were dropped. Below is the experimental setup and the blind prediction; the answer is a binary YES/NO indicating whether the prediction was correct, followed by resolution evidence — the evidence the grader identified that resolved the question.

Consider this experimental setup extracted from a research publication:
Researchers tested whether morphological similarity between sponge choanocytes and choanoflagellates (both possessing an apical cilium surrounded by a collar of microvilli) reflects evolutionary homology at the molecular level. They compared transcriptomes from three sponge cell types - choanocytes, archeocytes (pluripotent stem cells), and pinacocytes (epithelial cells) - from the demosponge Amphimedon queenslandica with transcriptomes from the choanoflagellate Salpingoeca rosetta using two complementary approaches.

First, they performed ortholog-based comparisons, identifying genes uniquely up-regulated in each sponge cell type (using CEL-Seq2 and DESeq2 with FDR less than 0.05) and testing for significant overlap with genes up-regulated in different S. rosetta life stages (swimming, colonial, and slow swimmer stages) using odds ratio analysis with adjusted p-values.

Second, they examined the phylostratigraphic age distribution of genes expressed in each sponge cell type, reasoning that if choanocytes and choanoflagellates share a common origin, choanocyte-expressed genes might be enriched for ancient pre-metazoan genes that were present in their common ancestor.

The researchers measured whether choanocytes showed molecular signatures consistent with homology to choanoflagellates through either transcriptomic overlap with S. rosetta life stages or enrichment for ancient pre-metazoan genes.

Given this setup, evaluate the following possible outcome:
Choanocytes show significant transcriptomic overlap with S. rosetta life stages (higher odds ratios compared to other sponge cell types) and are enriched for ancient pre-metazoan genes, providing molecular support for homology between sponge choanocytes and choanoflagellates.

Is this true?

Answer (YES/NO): NO